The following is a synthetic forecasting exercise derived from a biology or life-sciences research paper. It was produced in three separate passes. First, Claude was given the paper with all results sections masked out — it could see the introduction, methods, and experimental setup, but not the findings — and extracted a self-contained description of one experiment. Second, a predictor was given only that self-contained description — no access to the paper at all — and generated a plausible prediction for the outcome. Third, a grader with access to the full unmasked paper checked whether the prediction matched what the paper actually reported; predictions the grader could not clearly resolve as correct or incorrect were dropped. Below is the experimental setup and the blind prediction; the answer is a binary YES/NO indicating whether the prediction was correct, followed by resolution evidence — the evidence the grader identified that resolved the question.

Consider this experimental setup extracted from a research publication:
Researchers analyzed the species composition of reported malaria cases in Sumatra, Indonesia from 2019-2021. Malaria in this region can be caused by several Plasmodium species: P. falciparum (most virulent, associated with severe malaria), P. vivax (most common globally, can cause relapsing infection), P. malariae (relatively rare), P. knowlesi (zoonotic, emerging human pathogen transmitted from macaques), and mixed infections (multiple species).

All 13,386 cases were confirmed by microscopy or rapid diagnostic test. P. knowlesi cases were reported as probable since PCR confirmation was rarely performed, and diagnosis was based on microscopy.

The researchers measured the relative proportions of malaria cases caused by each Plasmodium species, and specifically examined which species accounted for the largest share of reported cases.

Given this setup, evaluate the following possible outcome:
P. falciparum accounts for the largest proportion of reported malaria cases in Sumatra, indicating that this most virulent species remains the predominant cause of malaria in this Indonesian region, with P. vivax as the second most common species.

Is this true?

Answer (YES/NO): NO